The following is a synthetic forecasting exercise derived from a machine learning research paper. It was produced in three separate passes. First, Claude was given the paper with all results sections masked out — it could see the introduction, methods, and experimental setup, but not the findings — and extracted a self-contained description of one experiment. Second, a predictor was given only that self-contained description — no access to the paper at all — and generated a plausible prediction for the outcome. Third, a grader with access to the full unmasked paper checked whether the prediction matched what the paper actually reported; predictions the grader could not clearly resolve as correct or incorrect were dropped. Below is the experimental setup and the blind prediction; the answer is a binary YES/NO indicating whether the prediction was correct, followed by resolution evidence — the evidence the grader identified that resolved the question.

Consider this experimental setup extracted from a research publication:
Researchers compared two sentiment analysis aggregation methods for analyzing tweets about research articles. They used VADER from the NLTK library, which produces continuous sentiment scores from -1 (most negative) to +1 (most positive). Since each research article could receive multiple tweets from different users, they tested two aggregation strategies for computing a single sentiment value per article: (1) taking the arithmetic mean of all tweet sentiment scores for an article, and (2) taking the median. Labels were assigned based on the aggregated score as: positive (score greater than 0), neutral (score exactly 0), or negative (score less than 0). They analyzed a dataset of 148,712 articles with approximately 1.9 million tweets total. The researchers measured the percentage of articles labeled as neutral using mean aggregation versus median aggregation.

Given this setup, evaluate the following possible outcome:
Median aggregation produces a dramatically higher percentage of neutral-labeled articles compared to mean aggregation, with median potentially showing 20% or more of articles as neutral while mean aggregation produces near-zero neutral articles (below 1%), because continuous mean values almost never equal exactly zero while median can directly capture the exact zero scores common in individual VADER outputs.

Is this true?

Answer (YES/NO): NO